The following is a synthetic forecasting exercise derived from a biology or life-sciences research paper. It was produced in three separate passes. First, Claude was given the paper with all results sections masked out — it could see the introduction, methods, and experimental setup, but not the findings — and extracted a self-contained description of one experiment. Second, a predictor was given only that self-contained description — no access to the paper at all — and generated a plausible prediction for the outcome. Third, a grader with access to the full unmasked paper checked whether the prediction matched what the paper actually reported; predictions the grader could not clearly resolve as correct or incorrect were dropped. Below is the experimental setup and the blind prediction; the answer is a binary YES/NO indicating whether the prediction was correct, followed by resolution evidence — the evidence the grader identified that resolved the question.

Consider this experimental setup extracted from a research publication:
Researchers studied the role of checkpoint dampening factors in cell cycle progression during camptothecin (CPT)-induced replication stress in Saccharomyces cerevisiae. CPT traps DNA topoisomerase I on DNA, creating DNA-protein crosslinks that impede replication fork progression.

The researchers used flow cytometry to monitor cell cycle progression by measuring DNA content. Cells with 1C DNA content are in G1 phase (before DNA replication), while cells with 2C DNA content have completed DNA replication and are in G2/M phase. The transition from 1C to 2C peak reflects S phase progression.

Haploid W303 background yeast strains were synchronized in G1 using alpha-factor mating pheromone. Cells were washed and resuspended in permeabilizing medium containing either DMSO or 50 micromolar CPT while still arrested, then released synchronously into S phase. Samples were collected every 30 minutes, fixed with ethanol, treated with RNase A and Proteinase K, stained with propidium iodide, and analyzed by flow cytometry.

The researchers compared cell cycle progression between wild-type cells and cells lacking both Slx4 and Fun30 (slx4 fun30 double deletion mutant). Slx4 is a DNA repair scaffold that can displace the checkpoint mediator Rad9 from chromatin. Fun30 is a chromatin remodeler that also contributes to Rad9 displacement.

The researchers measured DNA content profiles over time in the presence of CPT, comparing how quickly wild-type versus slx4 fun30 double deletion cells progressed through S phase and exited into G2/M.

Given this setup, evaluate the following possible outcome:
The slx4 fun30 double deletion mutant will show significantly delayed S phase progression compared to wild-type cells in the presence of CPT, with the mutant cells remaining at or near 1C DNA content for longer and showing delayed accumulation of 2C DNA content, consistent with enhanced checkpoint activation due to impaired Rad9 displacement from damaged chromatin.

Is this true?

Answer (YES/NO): YES